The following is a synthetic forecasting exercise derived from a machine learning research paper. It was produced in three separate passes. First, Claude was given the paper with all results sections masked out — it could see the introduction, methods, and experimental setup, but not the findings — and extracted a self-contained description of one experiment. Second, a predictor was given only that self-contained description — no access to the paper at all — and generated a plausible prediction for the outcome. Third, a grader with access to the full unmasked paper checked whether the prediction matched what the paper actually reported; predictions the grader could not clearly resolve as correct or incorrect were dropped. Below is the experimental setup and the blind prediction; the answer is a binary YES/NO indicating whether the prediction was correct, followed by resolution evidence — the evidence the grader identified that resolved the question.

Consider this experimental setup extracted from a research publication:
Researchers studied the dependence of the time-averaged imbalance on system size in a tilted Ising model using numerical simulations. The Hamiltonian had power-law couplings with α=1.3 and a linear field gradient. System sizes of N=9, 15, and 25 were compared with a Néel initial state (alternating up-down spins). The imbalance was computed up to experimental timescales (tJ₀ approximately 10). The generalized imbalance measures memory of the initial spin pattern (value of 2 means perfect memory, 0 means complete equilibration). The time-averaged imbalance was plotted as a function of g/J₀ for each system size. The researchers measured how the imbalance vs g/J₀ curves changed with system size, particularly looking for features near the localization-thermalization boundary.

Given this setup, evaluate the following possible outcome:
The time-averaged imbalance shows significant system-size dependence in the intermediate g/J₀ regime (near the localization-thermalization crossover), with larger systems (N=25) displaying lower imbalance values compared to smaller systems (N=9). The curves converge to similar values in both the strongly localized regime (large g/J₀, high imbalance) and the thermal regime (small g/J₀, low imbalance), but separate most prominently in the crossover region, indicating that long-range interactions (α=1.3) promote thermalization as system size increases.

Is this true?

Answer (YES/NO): NO